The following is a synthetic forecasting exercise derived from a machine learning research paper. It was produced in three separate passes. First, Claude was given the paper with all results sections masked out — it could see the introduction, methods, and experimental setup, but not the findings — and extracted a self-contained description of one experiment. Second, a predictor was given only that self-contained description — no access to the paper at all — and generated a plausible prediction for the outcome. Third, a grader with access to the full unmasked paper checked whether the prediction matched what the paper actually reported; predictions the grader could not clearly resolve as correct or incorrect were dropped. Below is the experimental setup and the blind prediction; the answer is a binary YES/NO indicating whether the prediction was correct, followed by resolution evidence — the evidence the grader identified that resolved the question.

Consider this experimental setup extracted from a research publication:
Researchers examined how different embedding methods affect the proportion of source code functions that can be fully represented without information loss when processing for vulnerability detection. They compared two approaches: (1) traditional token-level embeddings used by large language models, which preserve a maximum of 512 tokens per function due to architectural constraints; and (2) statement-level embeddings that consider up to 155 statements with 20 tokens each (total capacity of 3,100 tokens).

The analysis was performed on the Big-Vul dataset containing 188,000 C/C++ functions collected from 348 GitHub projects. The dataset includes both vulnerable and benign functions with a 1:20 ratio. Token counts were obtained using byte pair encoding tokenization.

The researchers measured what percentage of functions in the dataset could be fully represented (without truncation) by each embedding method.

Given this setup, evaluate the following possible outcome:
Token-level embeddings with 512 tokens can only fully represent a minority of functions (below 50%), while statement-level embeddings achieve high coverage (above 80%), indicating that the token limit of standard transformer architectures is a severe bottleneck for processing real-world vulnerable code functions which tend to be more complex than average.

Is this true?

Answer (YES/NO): NO